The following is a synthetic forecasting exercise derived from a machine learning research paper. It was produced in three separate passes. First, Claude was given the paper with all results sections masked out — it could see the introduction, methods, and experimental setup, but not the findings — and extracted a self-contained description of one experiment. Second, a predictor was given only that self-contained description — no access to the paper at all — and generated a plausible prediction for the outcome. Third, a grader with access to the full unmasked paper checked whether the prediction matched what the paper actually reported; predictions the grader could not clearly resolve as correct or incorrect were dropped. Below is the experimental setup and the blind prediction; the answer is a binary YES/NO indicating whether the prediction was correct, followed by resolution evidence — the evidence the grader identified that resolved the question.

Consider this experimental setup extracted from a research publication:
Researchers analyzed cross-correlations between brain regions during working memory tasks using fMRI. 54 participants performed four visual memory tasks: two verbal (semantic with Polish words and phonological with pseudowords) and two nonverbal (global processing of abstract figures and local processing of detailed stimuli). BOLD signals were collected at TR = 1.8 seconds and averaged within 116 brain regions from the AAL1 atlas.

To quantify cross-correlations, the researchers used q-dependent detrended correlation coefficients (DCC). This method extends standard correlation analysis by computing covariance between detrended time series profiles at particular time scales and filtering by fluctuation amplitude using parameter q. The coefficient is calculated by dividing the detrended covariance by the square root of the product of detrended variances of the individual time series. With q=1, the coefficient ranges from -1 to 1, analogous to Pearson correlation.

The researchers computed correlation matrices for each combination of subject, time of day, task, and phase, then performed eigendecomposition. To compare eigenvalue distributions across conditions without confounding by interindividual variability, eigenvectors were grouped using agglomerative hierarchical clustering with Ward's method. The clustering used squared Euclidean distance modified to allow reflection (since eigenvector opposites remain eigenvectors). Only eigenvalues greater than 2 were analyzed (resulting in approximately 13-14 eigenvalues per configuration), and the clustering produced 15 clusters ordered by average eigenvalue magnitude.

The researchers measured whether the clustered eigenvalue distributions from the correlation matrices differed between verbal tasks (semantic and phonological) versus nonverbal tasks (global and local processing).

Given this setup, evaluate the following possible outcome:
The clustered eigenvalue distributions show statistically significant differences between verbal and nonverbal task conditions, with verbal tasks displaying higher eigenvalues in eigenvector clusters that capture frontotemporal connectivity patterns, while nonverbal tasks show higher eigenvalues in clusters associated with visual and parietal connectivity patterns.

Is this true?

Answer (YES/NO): NO